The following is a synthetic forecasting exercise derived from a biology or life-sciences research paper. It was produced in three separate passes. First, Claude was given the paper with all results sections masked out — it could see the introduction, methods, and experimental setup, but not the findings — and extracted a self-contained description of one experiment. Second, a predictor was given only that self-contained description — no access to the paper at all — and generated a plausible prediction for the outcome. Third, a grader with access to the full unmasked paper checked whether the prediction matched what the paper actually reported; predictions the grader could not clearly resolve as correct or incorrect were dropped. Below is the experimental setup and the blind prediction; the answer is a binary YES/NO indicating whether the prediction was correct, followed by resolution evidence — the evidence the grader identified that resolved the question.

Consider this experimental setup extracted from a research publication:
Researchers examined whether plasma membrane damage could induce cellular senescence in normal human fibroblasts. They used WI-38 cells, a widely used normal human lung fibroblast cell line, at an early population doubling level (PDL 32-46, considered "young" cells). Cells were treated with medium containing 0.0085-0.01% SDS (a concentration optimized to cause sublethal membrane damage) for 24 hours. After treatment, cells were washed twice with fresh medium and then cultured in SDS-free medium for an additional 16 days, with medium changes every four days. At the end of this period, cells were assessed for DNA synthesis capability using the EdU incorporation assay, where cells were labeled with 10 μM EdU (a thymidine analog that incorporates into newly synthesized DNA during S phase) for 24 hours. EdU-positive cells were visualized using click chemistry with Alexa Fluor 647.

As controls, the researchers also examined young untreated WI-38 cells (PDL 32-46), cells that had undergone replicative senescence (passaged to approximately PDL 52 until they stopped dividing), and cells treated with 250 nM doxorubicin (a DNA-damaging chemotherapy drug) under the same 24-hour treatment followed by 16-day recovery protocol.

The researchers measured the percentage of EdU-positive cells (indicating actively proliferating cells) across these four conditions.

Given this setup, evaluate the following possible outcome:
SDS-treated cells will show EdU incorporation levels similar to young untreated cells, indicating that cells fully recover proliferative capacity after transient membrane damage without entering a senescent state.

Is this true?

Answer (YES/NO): NO